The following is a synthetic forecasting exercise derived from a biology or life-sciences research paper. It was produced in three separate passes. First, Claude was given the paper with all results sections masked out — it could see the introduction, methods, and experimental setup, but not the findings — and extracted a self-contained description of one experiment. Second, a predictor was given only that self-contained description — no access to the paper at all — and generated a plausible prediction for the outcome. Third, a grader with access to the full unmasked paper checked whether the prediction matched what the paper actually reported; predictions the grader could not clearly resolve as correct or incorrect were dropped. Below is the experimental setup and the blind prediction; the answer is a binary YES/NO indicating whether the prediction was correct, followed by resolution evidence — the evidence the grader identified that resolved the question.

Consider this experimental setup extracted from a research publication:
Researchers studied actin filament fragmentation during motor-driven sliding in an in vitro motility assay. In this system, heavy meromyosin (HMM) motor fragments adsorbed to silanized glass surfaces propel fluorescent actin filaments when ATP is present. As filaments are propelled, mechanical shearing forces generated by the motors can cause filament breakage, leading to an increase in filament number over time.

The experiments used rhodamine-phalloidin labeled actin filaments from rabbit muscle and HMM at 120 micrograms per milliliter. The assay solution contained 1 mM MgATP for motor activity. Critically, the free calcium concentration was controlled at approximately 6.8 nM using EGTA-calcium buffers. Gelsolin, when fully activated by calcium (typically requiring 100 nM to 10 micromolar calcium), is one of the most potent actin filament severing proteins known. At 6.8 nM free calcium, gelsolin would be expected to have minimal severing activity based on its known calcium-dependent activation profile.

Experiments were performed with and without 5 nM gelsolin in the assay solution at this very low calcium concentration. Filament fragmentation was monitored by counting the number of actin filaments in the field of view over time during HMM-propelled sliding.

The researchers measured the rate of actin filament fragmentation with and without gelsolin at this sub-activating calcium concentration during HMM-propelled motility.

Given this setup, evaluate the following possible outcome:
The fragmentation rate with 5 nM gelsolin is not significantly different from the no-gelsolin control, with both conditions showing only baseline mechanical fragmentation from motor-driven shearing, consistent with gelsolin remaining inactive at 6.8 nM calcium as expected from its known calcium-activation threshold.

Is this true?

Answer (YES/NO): NO